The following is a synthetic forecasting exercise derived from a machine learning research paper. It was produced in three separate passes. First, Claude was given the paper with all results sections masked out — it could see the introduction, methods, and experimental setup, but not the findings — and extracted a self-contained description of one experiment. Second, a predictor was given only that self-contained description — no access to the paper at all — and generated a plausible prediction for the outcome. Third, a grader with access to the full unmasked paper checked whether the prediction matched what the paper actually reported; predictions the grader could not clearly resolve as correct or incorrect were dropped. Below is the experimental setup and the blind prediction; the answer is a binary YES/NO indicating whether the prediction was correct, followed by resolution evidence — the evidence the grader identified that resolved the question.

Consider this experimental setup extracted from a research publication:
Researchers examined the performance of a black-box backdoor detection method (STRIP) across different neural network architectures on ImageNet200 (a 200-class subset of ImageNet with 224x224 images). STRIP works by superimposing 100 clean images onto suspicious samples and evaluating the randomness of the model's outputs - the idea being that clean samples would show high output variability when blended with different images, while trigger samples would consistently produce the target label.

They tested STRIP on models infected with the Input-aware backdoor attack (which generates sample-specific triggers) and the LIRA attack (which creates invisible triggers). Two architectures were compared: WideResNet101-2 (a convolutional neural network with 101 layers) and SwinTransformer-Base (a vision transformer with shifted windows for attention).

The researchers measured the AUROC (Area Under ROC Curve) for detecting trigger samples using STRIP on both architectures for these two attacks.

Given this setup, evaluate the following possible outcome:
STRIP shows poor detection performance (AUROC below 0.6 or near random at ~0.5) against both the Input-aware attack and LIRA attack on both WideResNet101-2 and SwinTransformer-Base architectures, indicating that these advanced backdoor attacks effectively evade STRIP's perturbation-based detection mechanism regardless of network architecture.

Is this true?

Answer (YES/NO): NO